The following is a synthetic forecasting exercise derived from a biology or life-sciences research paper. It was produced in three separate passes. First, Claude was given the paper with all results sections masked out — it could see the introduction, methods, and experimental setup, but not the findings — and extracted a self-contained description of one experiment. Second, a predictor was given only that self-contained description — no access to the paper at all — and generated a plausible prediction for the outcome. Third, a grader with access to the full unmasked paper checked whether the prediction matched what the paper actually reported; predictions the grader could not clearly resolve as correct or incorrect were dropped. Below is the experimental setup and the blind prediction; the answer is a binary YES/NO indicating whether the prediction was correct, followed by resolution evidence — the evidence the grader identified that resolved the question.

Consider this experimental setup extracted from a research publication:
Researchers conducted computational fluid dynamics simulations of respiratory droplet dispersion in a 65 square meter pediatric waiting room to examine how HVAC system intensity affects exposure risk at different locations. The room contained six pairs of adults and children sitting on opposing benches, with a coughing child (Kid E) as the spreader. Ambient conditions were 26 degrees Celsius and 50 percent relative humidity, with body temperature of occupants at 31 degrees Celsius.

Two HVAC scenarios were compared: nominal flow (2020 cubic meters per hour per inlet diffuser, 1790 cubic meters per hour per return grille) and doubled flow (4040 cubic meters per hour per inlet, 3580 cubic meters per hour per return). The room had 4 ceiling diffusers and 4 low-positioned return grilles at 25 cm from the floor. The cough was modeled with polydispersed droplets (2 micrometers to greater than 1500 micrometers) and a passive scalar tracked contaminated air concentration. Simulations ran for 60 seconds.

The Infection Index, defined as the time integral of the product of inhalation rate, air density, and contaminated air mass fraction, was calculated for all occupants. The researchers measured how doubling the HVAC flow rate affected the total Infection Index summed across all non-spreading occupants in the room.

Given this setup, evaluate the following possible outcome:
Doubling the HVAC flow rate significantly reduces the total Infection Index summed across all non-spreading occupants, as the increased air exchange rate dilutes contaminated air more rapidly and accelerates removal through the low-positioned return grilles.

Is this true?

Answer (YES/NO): YES